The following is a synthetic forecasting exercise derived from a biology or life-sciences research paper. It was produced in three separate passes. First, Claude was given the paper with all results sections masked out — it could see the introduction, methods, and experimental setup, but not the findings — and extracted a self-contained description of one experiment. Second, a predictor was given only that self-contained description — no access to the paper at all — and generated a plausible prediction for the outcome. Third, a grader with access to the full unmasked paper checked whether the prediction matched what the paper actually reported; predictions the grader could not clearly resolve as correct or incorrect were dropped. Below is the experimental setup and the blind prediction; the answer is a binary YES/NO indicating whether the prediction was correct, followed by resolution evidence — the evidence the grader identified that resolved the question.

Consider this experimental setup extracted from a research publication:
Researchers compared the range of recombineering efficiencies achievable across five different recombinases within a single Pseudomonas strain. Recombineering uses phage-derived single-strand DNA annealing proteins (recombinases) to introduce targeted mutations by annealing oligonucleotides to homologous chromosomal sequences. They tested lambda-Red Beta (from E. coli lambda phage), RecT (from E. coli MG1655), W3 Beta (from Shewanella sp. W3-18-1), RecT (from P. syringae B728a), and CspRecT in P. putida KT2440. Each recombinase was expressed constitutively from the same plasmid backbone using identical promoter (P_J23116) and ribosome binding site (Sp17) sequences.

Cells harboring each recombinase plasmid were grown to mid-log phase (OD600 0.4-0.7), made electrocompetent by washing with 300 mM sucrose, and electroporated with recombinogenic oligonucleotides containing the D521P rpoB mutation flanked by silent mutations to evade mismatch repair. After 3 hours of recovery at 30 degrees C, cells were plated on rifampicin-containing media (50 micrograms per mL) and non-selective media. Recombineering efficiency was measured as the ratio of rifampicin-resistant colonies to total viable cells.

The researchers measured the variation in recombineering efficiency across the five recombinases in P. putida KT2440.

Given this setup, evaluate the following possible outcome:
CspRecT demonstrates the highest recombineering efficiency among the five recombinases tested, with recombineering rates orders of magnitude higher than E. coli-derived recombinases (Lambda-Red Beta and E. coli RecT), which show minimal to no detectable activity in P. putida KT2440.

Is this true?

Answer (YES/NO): NO